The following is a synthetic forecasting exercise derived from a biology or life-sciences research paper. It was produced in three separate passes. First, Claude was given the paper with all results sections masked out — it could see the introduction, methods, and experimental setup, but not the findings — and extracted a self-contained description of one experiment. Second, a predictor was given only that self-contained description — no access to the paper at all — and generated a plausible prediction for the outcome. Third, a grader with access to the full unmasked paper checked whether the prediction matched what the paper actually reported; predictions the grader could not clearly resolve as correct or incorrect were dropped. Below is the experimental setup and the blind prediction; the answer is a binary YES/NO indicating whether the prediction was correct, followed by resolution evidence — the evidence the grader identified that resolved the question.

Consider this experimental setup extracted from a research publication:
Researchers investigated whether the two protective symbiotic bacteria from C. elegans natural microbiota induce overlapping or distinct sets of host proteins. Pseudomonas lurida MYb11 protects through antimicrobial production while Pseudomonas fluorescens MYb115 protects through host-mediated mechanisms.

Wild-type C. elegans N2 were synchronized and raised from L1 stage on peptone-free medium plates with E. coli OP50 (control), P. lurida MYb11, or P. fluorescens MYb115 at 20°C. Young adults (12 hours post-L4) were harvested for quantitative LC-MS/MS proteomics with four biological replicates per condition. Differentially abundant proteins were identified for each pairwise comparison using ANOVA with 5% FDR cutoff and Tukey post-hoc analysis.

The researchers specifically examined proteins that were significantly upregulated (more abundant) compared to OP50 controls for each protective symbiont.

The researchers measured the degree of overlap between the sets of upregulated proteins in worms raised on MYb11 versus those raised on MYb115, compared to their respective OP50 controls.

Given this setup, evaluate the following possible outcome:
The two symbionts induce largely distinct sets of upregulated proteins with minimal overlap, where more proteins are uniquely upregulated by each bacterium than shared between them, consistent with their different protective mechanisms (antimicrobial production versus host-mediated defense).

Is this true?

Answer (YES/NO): YES